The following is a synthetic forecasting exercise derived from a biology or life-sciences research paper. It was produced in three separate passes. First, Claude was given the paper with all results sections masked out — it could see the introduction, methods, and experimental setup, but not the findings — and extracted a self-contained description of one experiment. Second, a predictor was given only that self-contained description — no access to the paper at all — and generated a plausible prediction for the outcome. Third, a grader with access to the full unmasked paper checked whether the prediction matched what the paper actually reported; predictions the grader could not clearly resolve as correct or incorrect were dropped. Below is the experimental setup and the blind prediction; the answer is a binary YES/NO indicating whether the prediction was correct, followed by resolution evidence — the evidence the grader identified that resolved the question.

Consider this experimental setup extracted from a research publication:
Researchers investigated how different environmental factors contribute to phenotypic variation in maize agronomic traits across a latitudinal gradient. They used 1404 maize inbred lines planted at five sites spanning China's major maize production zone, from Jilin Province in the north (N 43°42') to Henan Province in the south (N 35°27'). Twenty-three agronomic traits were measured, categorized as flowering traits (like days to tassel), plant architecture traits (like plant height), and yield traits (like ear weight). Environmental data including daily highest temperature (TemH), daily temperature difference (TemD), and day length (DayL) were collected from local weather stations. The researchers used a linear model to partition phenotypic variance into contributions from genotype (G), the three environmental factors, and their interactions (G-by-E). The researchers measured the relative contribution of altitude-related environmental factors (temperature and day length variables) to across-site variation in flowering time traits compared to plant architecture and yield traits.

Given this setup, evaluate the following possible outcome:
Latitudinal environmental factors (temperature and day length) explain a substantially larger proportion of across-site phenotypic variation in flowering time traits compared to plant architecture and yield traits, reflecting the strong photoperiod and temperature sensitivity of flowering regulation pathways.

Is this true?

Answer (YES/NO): YES